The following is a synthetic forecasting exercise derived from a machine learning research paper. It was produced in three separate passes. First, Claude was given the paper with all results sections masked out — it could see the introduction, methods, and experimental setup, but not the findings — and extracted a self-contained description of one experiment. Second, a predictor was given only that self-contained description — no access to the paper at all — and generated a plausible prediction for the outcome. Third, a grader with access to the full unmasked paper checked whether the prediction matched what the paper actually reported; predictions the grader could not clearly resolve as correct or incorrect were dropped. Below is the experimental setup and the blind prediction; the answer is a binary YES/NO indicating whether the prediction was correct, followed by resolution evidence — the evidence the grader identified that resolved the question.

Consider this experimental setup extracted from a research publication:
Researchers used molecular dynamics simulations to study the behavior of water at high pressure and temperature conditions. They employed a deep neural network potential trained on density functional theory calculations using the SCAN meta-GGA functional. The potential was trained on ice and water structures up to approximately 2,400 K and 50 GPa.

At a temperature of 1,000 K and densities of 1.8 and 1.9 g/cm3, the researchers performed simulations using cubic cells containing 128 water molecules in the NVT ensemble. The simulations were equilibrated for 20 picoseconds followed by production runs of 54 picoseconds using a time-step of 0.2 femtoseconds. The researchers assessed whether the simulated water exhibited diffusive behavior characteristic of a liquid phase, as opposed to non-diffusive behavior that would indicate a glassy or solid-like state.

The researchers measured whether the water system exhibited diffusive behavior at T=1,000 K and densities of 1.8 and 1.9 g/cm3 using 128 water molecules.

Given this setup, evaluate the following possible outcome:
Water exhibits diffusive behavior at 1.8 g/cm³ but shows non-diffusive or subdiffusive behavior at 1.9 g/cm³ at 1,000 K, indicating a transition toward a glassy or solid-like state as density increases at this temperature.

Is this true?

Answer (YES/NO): NO